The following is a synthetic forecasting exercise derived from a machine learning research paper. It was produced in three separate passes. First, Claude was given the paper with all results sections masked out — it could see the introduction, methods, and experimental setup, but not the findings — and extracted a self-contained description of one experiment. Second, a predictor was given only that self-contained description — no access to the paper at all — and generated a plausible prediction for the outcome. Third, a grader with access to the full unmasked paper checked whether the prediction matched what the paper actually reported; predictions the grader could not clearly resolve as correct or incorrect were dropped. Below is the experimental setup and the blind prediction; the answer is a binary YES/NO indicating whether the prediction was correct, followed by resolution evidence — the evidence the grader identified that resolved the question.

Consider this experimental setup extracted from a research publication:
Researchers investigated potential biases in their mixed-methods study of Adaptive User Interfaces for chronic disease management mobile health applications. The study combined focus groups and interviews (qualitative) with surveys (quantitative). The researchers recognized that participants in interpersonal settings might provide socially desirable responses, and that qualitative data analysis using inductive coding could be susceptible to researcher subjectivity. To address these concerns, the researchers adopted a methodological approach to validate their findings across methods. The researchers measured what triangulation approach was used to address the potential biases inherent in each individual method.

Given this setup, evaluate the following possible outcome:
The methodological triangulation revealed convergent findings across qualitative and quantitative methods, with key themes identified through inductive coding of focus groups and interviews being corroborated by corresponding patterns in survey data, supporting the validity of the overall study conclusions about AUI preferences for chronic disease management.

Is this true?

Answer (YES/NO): YES